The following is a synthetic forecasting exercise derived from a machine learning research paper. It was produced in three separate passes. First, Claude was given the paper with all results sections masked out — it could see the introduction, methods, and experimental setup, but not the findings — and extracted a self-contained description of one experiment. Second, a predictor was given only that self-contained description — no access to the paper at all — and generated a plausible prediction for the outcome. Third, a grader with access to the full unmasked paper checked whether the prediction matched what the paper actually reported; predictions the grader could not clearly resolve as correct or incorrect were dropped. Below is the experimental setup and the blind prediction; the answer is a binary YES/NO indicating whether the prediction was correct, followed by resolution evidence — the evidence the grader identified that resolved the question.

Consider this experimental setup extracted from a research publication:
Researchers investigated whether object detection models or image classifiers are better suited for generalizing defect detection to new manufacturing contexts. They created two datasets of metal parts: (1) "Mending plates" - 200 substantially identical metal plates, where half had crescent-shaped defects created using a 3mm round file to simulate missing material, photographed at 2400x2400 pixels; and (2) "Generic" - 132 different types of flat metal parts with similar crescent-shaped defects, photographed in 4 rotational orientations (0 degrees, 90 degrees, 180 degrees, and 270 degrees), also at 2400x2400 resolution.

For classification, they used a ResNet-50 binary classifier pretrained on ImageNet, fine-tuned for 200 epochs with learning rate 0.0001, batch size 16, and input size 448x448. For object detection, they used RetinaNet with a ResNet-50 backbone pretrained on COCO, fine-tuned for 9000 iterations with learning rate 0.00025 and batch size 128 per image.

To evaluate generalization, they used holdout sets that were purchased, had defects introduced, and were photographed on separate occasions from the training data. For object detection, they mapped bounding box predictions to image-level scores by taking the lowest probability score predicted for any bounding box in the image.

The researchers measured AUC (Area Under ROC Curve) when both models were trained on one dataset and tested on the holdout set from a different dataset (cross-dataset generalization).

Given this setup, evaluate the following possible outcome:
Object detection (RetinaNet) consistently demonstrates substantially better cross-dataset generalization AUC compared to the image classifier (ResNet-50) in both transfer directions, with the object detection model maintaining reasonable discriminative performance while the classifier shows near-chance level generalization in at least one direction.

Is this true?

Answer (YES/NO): NO